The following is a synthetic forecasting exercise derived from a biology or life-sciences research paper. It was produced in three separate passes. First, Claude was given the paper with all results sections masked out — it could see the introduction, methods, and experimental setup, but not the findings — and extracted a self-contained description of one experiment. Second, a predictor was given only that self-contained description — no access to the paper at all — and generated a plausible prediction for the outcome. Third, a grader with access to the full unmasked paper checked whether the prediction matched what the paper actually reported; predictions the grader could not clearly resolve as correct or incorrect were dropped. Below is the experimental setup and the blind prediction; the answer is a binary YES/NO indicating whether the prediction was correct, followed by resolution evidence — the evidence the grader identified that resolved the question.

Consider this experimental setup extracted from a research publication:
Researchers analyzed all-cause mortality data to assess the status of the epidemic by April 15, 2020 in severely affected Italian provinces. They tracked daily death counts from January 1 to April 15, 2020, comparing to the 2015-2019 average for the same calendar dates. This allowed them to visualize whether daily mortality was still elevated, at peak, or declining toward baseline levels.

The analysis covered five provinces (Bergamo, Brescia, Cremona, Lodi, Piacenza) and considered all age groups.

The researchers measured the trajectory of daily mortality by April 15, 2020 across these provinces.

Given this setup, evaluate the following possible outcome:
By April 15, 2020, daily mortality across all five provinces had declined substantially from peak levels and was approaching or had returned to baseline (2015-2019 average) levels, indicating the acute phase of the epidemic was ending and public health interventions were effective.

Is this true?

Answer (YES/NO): NO